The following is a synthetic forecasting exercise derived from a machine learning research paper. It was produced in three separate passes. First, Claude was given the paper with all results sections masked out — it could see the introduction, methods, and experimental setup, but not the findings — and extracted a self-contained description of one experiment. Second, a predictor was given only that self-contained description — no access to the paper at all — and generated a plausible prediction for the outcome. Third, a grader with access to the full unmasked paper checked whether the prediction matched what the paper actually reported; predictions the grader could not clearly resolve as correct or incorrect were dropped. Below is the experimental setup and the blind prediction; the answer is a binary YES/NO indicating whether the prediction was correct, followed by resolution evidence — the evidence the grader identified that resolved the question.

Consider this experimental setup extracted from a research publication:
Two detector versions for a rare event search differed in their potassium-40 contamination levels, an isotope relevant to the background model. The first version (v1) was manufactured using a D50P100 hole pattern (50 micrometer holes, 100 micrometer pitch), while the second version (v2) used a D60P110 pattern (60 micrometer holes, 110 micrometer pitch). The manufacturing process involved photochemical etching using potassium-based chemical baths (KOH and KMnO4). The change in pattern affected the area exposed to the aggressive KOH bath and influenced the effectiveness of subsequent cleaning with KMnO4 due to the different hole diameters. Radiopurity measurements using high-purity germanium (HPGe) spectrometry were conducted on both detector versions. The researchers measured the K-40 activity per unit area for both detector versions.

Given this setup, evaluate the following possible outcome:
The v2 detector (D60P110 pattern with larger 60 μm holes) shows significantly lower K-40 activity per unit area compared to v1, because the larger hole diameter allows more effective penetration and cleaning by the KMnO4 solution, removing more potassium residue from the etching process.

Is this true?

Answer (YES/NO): YES